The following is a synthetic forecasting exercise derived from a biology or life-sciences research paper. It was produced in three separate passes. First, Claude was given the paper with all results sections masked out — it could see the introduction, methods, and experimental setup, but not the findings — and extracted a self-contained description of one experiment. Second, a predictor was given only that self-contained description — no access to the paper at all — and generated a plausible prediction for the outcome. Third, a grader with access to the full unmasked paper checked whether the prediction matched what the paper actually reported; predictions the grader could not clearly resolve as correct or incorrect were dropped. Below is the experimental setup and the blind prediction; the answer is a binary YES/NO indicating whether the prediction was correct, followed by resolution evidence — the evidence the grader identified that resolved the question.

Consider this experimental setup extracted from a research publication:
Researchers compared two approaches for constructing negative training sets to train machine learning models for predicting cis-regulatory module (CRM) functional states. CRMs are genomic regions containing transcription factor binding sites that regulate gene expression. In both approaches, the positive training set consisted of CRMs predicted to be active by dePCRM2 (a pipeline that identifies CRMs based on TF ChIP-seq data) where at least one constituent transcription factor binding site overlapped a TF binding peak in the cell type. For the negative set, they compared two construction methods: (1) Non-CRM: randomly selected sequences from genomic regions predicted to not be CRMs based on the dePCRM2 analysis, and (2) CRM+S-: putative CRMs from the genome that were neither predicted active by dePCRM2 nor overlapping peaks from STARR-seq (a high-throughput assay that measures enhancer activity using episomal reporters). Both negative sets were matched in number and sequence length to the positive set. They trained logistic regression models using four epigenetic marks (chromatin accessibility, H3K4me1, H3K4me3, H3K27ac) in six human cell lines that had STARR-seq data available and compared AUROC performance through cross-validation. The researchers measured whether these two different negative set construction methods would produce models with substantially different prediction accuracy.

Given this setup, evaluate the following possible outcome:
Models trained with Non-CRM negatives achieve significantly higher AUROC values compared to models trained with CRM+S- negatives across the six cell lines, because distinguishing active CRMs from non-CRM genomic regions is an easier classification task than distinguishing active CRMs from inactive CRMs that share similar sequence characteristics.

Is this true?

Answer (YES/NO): NO